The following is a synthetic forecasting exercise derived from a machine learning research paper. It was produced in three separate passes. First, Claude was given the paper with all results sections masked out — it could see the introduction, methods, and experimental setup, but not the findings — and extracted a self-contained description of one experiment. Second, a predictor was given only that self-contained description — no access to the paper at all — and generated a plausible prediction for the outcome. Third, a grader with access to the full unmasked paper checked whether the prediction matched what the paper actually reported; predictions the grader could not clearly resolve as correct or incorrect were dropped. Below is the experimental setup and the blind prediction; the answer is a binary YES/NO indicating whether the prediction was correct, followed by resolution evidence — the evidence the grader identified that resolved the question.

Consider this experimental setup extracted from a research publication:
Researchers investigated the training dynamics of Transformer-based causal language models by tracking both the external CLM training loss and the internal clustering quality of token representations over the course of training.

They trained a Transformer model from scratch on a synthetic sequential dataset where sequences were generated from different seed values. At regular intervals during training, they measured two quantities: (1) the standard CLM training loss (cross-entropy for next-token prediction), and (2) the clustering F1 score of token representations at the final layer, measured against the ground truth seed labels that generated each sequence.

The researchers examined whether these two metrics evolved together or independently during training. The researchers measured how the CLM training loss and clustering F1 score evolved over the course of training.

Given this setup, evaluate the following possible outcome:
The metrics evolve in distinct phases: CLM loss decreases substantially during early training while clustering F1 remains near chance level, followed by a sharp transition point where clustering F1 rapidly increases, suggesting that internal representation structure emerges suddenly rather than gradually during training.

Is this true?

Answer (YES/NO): NO